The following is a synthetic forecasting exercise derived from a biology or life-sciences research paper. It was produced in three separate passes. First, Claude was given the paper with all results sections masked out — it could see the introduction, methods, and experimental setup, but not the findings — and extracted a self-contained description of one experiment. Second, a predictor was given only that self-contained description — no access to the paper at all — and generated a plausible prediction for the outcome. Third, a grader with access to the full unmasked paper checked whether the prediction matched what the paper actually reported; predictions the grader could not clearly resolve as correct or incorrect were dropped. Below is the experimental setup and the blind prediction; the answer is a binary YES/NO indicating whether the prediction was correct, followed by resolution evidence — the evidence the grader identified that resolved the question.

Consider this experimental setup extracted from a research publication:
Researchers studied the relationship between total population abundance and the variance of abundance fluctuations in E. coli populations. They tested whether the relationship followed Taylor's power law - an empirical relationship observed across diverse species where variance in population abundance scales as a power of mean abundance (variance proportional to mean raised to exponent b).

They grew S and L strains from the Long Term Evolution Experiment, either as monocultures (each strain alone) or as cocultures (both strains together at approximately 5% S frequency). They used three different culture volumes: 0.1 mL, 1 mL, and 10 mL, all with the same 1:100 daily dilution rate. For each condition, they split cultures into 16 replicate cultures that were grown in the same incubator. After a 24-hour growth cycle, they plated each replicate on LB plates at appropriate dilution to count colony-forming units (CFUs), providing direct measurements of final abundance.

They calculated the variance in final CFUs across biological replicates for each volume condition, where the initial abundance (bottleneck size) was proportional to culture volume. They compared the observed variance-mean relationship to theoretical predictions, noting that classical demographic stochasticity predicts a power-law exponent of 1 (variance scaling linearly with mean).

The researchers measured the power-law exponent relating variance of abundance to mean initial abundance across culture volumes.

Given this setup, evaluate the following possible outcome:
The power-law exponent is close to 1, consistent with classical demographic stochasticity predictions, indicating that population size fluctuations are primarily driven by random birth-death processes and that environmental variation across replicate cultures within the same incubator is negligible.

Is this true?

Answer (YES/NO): NO